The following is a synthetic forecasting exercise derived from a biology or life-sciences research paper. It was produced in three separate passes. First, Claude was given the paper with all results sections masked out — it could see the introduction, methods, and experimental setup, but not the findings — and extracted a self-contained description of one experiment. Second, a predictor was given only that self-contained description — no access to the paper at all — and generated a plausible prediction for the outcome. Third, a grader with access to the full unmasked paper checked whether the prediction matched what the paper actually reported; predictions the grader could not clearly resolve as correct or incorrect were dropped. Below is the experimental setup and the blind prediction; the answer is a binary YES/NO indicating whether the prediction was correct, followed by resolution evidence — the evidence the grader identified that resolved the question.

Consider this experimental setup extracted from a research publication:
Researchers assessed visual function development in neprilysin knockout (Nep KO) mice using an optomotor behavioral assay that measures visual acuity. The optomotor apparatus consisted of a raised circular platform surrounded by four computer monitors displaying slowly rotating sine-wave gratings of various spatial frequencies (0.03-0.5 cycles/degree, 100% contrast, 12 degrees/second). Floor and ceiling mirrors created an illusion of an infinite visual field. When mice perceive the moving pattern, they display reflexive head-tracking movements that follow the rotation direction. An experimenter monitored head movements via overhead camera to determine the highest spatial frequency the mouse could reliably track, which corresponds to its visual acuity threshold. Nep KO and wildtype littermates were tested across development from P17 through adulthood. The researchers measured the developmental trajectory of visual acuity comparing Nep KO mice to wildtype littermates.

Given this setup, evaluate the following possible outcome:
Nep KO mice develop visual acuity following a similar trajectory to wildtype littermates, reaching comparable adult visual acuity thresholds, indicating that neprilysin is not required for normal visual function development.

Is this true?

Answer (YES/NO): NO